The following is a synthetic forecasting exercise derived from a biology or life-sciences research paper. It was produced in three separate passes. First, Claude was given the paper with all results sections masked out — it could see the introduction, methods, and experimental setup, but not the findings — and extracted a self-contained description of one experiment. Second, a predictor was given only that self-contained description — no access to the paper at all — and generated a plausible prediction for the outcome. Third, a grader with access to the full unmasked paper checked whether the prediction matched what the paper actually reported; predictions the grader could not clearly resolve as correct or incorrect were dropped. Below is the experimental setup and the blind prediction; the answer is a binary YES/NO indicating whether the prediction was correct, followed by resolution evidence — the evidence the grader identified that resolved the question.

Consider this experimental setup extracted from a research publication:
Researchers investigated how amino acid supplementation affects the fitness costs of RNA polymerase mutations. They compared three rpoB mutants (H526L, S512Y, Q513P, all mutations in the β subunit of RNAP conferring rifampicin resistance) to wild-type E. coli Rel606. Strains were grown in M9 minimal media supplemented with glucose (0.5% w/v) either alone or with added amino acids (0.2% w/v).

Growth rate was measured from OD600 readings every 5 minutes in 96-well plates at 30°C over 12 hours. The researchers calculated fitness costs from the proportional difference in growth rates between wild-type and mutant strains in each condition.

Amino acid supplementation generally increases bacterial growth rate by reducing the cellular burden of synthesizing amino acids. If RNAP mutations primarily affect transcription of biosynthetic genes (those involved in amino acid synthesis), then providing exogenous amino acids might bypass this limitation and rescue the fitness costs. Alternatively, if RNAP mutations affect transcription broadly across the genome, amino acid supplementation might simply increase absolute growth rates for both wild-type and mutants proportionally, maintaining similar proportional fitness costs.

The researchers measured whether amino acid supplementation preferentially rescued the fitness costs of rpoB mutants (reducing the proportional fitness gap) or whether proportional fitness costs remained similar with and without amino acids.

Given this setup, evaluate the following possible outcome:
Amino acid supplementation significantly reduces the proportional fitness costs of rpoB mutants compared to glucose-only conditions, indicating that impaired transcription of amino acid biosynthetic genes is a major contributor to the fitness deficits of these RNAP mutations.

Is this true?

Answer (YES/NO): NO